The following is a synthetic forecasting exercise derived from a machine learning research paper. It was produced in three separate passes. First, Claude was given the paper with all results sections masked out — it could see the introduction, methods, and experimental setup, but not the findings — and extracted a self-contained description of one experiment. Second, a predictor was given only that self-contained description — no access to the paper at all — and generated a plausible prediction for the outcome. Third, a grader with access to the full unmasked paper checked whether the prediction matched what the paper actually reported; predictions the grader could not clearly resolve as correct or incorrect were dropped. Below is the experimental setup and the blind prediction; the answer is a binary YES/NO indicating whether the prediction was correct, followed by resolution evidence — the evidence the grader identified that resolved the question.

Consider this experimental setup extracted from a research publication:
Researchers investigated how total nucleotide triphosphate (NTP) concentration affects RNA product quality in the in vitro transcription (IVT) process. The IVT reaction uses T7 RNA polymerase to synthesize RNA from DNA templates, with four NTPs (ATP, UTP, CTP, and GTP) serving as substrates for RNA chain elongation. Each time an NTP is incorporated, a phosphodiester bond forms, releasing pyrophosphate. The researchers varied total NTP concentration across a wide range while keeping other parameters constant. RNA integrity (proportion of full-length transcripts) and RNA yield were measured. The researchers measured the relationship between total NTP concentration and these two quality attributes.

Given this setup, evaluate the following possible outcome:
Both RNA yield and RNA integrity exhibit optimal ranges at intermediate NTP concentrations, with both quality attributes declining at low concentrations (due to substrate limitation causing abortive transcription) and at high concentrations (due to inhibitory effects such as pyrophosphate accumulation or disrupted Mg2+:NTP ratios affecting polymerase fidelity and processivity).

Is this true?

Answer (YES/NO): NO